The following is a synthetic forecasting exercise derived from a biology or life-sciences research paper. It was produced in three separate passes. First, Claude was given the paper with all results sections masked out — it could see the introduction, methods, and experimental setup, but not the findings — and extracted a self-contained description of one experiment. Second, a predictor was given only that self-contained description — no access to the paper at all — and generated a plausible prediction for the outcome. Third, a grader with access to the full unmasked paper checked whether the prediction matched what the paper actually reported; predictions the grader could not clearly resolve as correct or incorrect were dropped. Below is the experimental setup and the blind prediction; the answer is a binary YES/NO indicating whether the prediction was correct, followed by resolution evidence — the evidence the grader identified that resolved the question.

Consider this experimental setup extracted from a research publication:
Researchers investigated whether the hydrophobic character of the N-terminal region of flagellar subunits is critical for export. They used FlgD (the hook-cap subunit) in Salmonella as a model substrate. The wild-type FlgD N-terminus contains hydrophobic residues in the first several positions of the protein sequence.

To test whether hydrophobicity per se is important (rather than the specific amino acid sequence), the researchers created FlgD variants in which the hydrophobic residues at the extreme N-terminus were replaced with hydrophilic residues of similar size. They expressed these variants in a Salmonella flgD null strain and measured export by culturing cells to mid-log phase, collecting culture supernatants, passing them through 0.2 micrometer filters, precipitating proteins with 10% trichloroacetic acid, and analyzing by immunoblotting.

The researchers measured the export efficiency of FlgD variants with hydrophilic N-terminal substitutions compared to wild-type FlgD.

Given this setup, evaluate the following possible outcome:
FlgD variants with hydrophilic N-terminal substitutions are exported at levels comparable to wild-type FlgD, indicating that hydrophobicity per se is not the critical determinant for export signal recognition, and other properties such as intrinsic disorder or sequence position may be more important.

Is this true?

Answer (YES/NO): NO